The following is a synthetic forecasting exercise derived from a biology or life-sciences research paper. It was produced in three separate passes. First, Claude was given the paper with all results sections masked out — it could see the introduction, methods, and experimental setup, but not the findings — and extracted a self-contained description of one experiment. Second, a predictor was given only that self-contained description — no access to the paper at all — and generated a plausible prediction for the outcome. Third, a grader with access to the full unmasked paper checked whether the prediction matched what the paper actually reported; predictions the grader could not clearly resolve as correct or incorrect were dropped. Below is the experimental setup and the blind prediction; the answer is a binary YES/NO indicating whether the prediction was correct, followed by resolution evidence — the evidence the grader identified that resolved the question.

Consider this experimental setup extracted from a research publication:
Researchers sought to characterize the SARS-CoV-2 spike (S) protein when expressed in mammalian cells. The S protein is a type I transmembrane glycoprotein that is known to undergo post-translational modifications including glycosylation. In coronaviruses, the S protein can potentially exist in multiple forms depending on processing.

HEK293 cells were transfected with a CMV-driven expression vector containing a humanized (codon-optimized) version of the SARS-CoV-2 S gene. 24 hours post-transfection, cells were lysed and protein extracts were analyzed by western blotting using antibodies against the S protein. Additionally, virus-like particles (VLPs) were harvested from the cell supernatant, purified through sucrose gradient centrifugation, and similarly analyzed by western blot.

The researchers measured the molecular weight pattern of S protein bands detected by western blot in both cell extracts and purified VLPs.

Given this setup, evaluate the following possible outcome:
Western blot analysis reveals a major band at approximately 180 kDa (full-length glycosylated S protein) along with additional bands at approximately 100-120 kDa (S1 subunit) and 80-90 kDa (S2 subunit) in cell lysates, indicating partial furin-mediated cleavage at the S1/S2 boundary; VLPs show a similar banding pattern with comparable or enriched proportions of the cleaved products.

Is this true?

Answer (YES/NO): NO